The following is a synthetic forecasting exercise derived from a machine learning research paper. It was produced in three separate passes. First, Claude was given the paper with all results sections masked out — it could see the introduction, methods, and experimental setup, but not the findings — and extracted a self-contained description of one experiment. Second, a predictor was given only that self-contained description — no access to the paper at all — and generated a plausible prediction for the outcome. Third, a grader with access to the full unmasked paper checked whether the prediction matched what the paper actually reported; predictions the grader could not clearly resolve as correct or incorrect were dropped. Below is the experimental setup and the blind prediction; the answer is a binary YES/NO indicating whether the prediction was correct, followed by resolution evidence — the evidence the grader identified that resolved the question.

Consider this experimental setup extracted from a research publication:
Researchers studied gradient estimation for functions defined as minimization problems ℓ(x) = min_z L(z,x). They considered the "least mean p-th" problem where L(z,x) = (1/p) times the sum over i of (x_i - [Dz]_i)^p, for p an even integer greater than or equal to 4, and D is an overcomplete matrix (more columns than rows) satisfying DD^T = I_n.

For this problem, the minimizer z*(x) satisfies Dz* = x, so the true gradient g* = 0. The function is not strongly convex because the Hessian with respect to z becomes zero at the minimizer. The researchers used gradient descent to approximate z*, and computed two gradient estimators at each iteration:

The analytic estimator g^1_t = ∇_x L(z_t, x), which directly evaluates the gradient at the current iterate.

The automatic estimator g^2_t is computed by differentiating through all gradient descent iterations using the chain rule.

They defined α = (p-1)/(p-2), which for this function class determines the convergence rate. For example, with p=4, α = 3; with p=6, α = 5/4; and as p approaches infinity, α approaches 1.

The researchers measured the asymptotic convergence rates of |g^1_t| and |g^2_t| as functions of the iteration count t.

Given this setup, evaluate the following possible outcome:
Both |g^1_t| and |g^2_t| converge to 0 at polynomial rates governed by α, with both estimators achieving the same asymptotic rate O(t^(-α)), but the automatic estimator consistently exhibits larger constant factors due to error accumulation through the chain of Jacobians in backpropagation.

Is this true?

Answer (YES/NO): NO